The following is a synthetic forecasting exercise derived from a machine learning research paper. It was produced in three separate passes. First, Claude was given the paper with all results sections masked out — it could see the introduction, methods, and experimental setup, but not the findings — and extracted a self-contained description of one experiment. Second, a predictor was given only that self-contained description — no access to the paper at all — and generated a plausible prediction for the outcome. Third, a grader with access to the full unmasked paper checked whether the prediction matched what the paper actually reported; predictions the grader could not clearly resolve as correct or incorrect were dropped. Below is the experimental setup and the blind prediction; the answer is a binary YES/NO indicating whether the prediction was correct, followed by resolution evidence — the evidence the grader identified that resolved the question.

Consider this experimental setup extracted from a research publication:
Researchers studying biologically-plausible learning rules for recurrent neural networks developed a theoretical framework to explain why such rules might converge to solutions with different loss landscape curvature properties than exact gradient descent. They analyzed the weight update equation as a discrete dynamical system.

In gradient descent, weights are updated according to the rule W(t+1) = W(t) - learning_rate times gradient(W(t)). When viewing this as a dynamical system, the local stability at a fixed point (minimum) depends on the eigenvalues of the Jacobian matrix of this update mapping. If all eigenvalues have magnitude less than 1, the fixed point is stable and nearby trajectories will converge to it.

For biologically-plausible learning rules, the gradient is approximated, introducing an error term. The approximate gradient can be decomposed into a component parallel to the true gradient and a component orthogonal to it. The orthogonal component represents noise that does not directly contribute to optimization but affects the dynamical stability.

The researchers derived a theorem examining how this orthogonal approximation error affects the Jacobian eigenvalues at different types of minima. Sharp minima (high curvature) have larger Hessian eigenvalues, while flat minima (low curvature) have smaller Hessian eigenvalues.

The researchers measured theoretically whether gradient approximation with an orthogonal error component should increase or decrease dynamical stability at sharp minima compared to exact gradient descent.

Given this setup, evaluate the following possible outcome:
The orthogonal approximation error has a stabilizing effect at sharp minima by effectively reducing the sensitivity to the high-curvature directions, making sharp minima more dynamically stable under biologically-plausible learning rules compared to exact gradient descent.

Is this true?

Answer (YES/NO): NO